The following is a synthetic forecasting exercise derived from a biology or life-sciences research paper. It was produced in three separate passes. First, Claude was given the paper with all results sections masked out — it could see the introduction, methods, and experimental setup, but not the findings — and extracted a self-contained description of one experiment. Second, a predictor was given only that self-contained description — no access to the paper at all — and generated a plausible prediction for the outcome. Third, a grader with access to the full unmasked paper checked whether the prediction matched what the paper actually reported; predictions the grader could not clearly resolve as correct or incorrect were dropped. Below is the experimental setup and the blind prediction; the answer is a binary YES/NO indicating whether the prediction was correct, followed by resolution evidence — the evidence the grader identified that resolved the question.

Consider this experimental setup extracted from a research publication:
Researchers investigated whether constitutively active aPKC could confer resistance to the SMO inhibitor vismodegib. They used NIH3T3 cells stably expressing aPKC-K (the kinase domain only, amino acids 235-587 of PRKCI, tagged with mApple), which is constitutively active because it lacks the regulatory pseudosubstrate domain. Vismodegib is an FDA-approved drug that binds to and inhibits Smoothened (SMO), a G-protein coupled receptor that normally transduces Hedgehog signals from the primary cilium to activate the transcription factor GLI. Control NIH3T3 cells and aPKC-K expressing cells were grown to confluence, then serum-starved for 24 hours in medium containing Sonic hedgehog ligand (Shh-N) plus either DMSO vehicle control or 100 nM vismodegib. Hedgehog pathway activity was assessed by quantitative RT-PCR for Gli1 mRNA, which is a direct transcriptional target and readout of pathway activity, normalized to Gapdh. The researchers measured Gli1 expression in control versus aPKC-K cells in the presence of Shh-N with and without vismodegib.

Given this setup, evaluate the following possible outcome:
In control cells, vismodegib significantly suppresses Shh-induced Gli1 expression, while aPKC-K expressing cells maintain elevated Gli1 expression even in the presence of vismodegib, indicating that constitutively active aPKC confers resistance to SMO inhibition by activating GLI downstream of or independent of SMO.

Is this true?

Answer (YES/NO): YES